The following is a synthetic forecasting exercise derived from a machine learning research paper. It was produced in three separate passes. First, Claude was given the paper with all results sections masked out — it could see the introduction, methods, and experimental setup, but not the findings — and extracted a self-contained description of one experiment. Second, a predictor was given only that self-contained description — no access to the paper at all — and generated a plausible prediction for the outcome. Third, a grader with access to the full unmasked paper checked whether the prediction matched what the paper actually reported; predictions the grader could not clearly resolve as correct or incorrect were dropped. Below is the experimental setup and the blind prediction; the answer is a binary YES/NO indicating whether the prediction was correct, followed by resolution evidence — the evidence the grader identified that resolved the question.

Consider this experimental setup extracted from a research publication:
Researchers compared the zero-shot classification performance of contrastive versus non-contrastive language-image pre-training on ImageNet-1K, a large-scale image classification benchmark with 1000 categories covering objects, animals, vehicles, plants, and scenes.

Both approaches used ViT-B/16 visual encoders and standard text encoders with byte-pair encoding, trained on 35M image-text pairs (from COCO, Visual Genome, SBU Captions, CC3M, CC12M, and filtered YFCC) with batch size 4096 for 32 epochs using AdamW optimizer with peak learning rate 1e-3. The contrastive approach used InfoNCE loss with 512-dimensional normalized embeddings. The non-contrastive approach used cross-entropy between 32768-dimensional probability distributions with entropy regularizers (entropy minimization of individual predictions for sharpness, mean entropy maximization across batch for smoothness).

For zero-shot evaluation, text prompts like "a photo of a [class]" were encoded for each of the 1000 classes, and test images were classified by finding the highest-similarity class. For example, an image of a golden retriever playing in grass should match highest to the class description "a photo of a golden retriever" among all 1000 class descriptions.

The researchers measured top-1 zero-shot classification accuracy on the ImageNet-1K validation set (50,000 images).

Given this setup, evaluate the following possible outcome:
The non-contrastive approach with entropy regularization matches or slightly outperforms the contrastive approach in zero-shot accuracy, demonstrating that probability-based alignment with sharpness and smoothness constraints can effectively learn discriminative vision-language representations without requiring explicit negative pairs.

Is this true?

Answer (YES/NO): NO